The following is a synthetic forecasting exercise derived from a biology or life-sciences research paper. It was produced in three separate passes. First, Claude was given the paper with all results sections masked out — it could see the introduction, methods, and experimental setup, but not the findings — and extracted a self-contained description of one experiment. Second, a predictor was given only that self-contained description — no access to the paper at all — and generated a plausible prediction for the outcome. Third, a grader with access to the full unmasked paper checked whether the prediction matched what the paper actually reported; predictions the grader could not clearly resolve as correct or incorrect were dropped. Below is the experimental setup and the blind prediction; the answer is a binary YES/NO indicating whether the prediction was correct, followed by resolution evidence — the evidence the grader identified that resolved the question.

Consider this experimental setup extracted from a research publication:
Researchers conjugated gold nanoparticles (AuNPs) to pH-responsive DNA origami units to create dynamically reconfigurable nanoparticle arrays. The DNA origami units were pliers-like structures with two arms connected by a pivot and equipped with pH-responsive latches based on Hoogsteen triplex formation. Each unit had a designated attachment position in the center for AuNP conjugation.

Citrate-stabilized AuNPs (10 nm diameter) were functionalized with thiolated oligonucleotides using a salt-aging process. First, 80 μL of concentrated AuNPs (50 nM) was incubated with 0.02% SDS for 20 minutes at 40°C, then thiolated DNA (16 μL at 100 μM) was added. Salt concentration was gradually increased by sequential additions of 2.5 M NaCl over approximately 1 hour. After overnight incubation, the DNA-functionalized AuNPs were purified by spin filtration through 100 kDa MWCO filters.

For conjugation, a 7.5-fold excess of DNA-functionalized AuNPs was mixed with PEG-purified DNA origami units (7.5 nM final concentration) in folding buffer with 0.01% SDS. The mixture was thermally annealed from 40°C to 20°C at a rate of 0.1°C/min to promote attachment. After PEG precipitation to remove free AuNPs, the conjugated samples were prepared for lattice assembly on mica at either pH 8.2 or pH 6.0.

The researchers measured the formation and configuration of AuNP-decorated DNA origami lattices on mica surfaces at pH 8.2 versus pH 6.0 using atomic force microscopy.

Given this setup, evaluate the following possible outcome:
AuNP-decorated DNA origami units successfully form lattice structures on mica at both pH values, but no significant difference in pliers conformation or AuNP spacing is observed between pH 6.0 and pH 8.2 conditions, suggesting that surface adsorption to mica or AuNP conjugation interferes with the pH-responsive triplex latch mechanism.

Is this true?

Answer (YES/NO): NO